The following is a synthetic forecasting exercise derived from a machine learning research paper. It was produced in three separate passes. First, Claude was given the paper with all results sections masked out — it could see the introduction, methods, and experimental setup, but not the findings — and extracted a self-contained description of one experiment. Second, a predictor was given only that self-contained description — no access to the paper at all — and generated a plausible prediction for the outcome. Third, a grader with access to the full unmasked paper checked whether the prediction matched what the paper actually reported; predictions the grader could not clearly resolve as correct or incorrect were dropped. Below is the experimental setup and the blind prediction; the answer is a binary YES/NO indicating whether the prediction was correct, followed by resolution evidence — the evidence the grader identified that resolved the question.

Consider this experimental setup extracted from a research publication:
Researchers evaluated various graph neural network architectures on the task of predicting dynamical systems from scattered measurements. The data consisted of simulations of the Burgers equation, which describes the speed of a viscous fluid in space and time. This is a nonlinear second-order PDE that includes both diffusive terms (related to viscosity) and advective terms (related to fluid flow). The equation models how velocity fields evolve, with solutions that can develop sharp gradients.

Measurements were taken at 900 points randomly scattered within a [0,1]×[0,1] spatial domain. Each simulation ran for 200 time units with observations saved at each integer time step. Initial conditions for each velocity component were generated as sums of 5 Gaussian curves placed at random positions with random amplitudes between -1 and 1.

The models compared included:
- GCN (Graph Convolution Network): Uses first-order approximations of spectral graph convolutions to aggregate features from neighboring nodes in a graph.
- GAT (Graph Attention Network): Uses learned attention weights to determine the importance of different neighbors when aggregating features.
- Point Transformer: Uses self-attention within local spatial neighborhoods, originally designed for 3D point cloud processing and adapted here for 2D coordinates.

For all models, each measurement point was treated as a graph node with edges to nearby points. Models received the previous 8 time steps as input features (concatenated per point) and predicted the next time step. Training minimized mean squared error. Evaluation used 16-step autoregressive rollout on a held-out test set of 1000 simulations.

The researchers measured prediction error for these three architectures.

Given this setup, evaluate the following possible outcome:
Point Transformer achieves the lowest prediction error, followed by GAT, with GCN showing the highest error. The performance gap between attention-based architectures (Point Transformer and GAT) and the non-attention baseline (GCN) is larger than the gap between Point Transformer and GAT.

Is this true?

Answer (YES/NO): YES